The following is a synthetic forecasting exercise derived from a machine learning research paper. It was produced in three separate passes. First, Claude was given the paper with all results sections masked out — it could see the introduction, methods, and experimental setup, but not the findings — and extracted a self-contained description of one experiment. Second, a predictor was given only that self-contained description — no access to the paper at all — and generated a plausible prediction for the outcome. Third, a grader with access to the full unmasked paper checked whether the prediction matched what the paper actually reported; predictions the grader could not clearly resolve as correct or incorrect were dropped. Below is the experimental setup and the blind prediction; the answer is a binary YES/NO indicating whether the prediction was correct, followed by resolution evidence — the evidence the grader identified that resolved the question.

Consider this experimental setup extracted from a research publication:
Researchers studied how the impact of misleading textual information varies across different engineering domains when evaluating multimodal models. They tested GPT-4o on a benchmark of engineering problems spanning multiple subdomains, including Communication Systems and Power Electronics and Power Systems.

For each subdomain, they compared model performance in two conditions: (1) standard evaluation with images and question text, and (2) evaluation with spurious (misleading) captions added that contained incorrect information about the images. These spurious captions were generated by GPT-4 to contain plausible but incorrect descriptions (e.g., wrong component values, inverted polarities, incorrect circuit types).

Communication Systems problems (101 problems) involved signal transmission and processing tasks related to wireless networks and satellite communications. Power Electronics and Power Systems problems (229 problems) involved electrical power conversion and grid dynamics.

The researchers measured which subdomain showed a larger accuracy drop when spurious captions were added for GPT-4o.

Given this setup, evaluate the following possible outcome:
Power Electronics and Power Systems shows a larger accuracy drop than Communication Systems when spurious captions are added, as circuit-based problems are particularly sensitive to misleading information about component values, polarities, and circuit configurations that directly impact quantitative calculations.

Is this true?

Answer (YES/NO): NO